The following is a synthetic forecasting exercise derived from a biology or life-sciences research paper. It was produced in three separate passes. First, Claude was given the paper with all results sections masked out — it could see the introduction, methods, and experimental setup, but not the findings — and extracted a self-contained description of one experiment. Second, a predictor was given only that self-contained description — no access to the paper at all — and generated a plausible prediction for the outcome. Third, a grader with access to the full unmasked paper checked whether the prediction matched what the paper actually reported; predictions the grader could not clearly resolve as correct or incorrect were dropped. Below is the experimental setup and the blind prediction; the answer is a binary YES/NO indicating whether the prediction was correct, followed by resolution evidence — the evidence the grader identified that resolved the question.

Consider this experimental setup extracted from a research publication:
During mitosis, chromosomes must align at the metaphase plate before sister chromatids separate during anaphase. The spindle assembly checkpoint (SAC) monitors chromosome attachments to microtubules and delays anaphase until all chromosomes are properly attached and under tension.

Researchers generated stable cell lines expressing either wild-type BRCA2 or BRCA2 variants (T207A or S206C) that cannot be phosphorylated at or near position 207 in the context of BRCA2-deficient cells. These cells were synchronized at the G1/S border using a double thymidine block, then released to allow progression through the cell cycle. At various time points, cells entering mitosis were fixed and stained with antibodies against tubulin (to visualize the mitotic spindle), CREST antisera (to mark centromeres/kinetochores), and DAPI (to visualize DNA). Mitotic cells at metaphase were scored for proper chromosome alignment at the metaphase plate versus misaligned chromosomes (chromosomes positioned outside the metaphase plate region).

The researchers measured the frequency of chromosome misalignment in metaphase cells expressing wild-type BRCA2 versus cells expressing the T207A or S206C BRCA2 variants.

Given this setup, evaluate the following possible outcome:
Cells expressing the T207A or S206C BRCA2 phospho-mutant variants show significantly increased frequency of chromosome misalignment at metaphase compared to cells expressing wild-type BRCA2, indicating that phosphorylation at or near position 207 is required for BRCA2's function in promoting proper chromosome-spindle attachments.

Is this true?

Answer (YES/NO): YES